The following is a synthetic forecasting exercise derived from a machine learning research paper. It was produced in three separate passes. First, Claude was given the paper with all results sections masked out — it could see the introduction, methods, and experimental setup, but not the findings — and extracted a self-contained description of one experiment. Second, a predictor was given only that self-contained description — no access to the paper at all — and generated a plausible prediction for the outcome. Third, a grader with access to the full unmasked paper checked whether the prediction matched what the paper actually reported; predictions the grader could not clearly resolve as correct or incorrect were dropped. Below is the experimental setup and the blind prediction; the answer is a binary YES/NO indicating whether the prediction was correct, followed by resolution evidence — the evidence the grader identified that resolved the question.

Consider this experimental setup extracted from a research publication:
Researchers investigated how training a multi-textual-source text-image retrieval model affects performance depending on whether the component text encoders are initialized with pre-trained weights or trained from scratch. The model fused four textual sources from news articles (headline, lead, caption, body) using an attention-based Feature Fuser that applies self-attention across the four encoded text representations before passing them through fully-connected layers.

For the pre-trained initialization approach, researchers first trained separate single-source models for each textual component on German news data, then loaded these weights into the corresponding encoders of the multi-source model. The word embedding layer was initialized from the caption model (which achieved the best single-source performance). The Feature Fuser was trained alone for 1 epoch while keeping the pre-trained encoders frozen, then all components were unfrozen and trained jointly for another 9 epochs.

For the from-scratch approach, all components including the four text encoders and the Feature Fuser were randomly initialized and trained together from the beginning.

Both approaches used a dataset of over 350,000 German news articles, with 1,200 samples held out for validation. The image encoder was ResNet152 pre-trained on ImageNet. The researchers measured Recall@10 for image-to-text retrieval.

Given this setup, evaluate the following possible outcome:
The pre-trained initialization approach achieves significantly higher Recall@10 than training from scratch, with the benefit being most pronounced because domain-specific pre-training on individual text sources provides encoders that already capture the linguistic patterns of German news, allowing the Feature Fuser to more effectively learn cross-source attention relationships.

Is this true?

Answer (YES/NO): YES